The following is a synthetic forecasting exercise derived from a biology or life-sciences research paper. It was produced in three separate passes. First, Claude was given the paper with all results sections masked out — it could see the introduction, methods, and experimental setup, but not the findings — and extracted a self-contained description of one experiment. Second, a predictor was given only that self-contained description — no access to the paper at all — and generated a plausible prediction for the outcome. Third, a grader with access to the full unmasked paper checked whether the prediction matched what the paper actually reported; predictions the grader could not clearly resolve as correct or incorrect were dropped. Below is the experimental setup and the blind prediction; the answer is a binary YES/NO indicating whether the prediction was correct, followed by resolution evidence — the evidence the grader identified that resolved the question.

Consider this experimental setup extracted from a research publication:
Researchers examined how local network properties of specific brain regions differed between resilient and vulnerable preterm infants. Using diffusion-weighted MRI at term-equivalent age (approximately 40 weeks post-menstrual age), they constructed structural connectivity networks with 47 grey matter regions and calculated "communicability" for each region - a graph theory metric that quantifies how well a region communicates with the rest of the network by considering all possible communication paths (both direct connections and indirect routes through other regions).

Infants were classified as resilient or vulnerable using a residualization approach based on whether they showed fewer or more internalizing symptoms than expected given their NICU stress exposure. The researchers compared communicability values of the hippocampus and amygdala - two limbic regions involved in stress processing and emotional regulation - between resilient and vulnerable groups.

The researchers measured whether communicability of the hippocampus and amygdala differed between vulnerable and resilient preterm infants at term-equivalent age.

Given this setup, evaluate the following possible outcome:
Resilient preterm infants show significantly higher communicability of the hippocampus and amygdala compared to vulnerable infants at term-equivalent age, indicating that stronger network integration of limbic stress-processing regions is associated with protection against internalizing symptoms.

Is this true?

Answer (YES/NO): YES